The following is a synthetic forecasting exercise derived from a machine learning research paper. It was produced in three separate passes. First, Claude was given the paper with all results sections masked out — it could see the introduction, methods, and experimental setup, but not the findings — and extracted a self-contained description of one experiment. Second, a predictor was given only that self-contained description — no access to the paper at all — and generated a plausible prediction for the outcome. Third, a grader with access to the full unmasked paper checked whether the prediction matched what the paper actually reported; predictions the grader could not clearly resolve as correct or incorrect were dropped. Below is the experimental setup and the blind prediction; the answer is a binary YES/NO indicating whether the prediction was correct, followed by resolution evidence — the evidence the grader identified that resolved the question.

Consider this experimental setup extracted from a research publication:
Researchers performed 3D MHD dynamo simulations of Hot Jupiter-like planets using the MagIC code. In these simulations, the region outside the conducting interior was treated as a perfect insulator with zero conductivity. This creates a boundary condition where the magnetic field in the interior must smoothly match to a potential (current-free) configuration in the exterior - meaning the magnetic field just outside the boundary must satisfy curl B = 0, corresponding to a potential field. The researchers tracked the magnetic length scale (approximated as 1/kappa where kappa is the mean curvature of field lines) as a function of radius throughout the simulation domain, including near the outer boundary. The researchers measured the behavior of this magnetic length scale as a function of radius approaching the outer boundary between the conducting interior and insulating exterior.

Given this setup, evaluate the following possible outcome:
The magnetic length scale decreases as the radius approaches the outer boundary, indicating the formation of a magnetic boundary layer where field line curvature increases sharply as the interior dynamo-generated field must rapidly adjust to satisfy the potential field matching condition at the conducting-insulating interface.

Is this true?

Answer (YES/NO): YES